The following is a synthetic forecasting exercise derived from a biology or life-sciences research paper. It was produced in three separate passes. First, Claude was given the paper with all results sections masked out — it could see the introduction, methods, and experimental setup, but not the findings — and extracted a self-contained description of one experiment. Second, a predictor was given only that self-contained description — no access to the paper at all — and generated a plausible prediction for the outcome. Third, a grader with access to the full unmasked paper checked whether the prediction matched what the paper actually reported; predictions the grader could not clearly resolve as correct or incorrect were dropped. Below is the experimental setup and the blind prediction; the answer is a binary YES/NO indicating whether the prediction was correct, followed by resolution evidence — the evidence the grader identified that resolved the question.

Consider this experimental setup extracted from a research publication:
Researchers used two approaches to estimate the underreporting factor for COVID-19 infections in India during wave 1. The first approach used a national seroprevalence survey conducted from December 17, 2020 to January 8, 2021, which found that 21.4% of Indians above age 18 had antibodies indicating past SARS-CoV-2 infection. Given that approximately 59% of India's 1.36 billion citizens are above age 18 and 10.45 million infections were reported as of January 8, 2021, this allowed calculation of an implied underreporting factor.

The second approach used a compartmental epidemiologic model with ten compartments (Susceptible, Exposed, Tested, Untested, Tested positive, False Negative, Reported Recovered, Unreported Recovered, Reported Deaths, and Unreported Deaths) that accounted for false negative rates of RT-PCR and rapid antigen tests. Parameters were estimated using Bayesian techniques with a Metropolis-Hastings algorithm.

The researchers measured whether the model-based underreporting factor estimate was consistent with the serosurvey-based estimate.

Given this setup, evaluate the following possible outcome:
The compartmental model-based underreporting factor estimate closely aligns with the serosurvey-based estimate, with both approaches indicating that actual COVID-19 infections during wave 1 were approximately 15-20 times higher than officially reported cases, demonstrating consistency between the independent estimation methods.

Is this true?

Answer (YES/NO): NO